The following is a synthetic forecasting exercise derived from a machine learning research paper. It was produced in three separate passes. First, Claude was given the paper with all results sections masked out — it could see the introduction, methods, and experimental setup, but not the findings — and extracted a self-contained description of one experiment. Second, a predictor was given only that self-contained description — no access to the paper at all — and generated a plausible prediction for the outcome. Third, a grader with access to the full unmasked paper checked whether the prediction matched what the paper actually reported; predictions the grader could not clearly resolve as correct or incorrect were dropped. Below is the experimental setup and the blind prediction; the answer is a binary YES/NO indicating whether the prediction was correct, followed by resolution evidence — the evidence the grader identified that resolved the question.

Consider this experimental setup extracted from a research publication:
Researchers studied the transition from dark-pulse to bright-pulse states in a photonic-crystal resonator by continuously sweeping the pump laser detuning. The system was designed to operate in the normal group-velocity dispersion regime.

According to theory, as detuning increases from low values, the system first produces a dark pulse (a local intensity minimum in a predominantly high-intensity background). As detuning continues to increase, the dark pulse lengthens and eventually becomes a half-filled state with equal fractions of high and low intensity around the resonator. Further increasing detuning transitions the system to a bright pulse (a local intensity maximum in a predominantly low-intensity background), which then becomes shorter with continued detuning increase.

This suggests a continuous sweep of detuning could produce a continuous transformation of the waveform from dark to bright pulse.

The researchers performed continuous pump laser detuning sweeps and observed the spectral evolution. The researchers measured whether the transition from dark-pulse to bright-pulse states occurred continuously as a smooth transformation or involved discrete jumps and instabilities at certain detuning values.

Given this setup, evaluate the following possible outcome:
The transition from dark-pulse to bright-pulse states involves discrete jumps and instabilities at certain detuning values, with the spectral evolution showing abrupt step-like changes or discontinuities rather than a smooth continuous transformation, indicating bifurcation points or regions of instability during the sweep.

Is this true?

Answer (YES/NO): NO